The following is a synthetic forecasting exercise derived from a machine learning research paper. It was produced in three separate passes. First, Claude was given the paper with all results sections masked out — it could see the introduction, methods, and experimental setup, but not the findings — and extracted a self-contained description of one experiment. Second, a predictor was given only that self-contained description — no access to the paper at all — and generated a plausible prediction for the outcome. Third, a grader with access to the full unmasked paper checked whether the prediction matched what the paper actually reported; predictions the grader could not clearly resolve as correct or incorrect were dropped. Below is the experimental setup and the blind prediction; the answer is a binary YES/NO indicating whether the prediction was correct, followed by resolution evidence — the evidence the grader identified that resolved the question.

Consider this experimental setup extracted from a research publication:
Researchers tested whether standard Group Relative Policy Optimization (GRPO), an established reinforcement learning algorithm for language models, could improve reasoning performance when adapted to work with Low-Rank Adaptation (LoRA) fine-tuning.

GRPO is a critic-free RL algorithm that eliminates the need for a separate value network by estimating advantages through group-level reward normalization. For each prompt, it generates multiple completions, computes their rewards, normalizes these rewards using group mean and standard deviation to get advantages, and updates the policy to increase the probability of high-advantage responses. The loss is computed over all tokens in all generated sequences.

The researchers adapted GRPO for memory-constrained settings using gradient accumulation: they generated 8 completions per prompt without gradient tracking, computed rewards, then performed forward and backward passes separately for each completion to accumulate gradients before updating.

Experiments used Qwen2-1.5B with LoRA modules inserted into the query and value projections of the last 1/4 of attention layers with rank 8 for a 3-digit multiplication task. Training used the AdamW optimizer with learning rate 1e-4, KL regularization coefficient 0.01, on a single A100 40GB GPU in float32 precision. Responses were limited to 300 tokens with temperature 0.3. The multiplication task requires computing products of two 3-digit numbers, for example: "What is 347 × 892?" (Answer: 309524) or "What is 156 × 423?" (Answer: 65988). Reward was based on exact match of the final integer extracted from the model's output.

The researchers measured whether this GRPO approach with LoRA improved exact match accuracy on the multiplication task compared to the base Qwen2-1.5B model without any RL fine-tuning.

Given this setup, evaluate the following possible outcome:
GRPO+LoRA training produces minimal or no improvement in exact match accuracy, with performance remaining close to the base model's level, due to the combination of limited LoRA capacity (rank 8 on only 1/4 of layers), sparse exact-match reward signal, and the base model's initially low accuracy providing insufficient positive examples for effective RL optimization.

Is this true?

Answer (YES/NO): YES